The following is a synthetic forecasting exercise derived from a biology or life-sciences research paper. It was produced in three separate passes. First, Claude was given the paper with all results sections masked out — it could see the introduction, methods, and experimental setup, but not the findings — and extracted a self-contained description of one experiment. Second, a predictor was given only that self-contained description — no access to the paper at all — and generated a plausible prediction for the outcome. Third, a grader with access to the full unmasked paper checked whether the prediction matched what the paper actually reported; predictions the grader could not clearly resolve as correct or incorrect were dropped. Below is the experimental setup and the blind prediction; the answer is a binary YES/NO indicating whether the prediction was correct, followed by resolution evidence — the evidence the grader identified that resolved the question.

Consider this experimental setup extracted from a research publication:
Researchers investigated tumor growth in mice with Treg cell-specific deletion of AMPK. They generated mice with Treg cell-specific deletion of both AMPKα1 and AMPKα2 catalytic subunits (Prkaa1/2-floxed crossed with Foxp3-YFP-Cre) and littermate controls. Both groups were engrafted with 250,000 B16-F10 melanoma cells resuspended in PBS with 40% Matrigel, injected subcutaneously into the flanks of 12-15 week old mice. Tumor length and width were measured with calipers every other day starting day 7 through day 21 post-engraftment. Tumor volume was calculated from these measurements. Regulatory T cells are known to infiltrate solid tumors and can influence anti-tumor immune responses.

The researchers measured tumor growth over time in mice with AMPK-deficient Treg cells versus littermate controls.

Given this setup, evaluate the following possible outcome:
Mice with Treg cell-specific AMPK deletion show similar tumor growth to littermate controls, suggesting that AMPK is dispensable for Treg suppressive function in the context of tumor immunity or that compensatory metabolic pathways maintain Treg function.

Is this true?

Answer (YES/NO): NO